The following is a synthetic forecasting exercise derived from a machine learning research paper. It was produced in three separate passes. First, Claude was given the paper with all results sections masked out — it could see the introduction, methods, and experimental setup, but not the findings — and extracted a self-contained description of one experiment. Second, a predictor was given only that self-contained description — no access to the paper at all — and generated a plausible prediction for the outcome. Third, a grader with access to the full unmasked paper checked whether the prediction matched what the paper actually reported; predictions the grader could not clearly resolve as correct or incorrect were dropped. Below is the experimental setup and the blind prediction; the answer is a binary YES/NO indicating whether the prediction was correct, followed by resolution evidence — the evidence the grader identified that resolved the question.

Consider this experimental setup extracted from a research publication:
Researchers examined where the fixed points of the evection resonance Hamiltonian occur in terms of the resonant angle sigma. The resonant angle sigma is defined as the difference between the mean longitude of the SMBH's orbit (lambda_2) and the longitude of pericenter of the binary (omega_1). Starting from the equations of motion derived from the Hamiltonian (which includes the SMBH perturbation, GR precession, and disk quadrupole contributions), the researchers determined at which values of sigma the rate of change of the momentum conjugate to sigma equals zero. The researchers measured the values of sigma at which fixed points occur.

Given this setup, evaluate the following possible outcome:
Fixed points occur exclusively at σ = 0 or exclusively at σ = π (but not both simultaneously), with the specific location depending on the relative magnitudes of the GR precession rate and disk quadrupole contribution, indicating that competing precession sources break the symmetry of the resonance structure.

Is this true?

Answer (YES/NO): NO